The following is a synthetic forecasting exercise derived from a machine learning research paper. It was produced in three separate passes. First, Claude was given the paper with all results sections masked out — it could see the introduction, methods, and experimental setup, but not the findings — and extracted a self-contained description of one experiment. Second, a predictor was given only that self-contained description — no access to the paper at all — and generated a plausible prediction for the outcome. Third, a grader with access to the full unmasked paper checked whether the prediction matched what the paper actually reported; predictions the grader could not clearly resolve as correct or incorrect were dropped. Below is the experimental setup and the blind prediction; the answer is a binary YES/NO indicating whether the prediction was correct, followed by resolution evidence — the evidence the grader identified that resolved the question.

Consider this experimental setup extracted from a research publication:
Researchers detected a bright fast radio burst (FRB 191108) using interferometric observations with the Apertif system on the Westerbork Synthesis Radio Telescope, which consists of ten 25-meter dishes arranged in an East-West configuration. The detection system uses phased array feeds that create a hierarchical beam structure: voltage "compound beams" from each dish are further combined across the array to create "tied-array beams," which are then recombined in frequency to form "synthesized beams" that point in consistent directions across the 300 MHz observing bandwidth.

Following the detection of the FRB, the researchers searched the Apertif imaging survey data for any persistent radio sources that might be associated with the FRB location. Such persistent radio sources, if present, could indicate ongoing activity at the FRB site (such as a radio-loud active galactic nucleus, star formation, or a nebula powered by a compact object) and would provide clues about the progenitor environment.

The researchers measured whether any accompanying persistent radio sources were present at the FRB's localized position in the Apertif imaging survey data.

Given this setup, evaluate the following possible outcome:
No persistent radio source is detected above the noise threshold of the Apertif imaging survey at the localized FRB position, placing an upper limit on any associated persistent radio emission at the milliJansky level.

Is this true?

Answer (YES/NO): NO